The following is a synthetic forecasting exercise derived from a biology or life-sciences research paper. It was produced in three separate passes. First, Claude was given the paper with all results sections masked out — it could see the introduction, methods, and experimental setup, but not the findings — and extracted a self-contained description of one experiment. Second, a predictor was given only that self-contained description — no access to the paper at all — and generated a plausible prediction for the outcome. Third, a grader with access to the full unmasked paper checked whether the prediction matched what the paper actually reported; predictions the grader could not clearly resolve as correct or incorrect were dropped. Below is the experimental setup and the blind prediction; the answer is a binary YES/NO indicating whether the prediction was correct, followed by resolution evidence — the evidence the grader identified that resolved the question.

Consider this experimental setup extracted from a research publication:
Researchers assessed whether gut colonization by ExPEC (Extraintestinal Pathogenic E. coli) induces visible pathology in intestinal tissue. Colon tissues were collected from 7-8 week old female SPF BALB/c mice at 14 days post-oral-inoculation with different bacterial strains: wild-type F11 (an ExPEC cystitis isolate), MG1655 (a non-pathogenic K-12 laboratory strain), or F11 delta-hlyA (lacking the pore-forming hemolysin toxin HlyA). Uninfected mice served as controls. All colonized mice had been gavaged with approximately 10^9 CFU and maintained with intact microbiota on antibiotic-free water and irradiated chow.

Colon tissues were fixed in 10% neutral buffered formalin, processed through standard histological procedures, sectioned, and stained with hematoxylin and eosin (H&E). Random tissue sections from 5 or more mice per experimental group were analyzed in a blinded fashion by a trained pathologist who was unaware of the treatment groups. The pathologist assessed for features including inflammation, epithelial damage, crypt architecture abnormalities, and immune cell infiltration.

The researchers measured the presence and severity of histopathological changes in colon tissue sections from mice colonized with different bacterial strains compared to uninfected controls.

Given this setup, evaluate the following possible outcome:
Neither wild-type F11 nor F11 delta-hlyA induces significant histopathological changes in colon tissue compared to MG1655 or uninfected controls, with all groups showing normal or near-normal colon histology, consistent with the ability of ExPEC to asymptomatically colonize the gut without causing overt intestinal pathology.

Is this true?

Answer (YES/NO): YES